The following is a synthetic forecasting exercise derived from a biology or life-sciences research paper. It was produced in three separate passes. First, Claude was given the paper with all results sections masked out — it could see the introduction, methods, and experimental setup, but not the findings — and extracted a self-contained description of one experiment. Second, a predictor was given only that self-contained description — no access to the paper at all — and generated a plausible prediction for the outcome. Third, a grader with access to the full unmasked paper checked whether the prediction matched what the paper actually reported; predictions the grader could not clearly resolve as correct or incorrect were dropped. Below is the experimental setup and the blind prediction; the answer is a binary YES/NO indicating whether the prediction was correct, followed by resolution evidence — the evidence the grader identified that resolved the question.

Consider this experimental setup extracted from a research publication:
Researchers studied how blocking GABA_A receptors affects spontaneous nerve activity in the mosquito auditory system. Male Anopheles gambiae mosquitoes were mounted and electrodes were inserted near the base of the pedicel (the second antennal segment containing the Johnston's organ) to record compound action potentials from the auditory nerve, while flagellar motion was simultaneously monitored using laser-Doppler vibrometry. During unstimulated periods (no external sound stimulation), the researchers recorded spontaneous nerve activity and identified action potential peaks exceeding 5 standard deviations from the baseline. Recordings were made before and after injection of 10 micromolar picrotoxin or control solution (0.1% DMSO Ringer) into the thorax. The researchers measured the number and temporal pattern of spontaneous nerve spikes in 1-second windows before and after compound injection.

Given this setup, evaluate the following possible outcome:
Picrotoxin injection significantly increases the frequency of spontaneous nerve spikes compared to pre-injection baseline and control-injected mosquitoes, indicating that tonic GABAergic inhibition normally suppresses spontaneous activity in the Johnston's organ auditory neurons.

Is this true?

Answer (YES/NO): YES